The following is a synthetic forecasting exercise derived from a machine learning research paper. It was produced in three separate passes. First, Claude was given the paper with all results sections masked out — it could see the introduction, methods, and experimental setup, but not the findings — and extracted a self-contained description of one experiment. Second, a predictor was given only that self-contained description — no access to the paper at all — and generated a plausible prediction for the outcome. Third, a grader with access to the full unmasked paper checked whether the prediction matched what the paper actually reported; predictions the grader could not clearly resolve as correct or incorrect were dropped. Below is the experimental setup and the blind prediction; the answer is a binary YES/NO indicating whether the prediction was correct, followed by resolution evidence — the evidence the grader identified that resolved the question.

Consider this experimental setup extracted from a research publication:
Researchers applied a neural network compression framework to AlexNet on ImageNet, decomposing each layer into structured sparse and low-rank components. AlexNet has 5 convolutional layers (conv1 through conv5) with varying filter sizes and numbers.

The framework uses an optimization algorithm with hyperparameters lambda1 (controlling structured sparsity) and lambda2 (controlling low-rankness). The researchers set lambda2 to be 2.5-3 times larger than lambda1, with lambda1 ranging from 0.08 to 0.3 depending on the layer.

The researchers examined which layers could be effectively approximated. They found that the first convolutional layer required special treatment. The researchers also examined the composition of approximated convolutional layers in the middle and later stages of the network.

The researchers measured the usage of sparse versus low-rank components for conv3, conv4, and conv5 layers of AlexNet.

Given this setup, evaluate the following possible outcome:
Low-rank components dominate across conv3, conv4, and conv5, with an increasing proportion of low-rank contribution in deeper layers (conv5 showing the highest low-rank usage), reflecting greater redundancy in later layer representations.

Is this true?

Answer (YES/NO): NO